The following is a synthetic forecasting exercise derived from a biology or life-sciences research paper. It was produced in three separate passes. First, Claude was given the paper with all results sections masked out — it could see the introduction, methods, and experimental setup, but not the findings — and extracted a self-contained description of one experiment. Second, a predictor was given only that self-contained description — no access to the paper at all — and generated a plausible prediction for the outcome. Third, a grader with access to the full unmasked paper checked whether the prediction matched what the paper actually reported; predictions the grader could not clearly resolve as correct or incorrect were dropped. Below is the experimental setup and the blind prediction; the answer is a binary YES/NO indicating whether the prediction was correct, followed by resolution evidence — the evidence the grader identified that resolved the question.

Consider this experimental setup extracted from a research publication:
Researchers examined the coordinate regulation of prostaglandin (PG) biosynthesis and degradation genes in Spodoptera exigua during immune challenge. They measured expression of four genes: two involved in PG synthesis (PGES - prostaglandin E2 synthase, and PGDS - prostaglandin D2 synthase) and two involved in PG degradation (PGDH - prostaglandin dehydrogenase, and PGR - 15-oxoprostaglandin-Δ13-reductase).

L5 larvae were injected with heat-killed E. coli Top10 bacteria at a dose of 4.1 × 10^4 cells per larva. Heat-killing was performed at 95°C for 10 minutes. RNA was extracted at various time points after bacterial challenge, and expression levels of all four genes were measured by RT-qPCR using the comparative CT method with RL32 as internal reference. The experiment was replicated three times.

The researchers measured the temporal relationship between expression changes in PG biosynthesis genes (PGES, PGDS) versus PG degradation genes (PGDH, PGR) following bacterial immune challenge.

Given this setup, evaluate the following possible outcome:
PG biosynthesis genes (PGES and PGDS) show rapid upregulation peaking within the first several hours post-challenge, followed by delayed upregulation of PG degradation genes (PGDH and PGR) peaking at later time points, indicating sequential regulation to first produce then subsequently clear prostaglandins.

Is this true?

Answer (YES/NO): YES